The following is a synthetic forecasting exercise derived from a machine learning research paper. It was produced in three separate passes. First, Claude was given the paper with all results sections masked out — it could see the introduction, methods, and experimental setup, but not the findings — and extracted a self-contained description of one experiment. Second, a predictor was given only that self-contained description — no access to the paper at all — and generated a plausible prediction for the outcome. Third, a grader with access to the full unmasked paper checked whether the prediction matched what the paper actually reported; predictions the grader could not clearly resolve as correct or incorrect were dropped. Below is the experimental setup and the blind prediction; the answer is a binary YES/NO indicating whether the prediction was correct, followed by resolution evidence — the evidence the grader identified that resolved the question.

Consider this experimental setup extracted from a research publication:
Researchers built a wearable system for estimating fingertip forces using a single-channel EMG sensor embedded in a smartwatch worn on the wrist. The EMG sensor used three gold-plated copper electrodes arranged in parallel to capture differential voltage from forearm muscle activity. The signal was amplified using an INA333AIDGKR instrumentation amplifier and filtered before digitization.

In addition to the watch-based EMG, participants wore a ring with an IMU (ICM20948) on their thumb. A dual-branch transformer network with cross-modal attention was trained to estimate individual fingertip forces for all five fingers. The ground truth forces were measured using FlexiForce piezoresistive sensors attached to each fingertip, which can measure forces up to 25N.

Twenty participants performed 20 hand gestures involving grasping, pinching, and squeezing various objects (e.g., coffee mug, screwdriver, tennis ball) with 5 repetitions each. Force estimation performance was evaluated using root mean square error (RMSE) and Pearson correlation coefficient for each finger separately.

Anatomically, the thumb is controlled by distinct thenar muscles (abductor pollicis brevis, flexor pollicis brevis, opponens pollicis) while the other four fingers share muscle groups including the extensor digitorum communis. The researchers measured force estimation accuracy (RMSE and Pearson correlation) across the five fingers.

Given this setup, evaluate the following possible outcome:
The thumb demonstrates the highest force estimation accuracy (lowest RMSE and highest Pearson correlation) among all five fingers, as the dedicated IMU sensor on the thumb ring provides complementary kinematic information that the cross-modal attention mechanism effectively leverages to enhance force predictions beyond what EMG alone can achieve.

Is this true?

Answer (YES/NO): NO